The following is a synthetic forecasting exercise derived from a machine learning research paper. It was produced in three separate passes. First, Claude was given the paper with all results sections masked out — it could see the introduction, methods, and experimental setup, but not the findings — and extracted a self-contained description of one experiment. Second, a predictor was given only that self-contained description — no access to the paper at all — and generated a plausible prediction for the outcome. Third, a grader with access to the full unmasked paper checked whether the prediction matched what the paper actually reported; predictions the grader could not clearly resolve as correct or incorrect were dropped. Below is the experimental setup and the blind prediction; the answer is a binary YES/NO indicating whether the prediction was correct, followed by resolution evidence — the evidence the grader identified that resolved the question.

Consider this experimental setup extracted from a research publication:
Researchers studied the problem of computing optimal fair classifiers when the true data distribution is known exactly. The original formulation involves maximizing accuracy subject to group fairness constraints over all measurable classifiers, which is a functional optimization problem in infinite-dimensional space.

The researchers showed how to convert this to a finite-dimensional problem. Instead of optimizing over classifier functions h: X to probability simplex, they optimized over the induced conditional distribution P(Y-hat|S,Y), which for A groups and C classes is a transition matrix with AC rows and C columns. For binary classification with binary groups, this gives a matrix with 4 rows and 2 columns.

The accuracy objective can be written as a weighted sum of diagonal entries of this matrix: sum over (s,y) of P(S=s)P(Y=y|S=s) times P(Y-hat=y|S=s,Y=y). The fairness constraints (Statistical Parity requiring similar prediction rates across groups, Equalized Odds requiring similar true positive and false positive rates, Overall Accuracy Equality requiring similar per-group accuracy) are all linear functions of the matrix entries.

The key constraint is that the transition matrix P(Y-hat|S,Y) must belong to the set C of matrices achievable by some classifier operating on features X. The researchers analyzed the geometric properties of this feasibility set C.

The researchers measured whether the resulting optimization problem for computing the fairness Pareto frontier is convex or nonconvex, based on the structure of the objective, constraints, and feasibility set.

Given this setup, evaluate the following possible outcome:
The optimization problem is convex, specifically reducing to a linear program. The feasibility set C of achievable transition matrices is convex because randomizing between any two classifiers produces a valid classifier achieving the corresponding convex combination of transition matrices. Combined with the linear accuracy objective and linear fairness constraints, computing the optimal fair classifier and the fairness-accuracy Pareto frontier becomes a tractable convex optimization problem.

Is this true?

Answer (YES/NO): NO